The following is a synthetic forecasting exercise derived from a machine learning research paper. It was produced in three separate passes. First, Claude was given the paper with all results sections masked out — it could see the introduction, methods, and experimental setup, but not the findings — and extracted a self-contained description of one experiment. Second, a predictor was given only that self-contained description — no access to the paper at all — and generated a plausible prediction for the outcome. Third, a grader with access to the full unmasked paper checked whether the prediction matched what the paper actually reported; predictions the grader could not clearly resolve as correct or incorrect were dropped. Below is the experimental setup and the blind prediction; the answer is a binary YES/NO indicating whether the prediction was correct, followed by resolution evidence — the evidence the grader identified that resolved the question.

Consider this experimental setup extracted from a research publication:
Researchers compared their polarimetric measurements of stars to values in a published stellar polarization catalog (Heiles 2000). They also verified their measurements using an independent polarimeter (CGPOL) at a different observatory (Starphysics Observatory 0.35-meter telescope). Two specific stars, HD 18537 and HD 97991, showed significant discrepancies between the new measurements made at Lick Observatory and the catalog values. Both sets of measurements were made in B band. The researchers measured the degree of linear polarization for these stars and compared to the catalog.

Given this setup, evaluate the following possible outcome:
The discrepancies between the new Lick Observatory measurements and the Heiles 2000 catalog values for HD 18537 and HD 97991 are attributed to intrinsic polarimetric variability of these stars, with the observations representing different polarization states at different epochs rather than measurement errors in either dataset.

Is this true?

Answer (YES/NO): NO